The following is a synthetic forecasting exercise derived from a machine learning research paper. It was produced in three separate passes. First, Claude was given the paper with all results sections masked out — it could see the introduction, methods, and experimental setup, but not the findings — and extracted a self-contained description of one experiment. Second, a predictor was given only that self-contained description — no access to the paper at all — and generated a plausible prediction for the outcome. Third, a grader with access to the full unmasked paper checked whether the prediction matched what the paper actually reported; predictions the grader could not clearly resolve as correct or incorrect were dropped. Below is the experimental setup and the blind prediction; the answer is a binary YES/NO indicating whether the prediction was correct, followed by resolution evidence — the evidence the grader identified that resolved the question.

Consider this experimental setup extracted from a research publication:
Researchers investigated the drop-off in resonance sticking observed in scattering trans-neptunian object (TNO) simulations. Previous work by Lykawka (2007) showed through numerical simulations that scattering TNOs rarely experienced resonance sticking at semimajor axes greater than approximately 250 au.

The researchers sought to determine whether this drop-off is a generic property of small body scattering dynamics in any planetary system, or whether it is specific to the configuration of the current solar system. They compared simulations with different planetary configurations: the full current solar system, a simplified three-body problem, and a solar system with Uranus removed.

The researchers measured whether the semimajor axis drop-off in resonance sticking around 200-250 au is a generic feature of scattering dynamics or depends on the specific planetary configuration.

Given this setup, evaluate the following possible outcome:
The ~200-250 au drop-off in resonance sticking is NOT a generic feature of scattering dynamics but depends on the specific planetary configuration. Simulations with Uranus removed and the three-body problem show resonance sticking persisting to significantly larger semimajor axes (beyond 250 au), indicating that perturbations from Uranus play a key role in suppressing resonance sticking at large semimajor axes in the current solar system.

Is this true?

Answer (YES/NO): YES